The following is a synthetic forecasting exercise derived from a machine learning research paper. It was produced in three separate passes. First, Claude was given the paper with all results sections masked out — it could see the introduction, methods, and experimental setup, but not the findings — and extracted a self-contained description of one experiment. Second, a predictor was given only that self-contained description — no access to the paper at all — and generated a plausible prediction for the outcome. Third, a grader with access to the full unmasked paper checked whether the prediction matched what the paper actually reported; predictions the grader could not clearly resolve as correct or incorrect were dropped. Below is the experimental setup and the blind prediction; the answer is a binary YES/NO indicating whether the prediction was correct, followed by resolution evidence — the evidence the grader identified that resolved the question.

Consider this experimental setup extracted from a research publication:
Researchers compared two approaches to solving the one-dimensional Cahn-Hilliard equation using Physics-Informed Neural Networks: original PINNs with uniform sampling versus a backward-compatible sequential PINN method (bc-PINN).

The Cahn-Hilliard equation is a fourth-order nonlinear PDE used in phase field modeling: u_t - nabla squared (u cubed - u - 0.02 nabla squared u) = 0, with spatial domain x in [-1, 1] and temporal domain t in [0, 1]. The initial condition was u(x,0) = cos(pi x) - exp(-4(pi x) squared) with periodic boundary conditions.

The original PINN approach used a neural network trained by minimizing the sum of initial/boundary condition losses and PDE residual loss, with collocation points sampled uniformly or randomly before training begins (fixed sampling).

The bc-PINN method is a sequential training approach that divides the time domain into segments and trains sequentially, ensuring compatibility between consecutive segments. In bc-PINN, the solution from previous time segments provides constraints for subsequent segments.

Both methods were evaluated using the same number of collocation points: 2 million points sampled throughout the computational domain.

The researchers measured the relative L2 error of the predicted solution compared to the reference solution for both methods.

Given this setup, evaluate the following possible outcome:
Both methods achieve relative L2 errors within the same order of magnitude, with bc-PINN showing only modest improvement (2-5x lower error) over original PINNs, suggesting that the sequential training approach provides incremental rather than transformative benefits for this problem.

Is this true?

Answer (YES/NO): NO